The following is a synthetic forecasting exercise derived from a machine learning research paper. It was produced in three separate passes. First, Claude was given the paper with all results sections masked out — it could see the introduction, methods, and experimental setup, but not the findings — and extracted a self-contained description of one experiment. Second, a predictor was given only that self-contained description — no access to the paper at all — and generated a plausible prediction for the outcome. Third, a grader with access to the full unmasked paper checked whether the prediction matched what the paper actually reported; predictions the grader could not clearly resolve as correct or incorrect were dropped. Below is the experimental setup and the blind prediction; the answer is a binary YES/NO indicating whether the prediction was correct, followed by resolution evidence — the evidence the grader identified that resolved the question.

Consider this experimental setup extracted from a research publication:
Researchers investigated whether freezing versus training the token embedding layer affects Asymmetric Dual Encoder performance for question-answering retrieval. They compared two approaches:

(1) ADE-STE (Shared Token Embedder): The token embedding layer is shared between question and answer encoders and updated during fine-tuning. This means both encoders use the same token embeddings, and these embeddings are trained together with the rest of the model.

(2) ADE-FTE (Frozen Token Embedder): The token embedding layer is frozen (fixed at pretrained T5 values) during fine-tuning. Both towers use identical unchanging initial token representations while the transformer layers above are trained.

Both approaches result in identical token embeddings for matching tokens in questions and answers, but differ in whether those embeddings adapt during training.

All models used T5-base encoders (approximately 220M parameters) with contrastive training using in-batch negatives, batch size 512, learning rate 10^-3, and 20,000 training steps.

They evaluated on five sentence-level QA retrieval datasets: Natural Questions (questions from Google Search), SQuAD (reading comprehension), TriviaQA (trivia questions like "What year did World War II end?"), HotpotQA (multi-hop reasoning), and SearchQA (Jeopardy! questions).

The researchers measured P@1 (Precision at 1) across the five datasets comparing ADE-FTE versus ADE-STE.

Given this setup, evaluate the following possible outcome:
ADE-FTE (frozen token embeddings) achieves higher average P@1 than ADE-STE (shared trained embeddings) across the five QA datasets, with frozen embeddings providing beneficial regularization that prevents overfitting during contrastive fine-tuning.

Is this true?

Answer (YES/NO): NO